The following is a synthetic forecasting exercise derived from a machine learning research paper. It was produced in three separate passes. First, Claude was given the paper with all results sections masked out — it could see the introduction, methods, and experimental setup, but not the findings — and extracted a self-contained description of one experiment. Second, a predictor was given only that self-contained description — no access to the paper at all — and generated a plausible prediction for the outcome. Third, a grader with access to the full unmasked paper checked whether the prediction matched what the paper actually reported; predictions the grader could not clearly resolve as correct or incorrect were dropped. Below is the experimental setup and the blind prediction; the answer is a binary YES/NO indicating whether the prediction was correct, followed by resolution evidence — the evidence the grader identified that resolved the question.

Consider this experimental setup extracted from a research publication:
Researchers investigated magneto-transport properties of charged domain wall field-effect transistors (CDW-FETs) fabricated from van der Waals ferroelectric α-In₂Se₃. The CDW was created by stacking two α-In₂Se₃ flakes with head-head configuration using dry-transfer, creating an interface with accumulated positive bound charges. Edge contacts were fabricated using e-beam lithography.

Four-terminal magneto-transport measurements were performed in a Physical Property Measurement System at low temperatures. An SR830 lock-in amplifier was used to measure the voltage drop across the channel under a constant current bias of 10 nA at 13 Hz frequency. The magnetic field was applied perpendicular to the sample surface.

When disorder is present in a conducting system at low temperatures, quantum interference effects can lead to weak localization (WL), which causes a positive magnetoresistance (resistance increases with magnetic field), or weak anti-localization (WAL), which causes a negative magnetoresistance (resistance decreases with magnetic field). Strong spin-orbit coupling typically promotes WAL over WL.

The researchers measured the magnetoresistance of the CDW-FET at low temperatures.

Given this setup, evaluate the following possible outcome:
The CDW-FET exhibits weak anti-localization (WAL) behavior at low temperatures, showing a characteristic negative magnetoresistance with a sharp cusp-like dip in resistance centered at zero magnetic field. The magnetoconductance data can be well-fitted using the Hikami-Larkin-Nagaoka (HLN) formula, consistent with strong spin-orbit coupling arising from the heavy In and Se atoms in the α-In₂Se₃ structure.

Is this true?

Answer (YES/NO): NO